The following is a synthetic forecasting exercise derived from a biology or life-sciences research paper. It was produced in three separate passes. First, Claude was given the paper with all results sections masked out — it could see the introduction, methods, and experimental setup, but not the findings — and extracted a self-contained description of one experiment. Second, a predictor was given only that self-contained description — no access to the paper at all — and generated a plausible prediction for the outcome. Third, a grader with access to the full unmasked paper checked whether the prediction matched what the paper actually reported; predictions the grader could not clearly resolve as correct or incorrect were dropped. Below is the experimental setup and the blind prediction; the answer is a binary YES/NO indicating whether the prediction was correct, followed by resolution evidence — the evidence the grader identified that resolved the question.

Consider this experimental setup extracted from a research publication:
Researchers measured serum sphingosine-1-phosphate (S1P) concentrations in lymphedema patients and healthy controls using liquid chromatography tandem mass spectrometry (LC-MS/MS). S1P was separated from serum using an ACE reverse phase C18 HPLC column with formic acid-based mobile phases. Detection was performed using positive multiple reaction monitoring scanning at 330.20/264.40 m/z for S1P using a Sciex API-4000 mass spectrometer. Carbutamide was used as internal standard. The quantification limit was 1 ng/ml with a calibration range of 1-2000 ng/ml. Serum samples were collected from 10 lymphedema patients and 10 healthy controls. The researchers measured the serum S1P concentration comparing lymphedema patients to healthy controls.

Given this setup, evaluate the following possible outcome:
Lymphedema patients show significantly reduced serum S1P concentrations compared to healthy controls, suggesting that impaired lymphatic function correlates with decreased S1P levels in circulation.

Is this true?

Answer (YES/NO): YES